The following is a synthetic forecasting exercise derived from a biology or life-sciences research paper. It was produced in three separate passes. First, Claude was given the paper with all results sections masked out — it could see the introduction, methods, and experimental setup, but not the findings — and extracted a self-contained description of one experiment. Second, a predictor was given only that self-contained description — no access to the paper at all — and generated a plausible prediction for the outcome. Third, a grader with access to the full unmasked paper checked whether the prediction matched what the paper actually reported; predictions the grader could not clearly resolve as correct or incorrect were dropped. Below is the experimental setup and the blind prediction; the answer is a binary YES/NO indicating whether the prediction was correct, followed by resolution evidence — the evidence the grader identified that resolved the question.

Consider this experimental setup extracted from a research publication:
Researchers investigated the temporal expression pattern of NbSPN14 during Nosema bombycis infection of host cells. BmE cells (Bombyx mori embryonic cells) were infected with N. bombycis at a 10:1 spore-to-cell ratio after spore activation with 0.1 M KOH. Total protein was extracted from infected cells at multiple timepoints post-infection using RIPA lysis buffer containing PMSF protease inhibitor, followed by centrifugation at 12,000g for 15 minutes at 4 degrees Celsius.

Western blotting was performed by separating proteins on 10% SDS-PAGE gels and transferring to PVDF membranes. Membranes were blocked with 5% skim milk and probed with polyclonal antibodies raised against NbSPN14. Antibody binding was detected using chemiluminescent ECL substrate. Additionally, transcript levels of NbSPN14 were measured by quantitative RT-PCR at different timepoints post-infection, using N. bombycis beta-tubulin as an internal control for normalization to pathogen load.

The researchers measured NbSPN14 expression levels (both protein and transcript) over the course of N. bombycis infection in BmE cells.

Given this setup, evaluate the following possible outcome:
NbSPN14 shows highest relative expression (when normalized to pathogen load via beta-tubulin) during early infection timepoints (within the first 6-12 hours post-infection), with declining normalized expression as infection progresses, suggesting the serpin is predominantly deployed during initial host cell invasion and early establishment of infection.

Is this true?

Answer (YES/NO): NO